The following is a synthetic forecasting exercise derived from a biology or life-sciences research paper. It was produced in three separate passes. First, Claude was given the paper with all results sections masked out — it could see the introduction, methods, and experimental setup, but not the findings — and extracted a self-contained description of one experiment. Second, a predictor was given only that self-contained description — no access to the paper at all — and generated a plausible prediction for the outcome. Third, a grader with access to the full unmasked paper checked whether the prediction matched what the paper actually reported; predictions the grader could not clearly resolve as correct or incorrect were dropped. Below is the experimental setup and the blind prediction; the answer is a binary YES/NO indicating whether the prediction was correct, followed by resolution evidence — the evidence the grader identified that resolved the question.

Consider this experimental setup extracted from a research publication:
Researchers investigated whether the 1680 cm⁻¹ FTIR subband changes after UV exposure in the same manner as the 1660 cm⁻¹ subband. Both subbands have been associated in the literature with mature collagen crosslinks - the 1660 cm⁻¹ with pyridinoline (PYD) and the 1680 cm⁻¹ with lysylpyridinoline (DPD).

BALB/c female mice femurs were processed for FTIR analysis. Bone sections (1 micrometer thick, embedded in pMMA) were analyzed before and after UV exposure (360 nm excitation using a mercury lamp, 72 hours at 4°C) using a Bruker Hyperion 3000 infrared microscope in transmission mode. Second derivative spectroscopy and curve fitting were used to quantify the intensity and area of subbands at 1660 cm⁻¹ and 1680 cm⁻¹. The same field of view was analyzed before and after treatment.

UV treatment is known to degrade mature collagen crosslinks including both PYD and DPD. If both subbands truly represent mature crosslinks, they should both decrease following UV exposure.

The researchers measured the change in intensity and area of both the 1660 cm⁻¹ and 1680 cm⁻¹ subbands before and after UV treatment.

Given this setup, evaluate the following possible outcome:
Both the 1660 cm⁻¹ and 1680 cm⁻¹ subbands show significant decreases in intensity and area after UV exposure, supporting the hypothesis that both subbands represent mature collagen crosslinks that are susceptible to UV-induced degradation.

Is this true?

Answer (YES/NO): NO